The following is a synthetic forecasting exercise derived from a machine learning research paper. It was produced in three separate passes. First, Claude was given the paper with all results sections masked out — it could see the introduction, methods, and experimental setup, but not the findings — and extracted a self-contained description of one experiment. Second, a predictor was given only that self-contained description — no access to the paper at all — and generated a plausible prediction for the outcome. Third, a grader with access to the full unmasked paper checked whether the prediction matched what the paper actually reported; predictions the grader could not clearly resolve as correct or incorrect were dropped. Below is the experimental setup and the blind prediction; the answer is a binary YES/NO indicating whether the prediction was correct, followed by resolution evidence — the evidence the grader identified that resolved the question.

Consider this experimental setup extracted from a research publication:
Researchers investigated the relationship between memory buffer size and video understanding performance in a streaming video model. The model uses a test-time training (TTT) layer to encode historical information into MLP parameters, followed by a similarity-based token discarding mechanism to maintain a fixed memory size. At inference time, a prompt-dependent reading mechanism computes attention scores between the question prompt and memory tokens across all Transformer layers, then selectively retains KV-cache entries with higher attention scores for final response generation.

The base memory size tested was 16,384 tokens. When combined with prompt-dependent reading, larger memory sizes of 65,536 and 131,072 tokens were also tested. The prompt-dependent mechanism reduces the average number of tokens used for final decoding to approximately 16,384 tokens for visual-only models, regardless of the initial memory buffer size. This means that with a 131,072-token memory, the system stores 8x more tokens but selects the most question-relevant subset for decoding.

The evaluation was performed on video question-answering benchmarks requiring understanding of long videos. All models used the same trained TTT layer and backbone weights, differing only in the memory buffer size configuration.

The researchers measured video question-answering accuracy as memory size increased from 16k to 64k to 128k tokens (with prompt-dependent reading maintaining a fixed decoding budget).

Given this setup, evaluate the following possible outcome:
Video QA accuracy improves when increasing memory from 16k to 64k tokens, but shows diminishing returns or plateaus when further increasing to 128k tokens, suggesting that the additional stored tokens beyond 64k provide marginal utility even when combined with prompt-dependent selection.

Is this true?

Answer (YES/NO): YES